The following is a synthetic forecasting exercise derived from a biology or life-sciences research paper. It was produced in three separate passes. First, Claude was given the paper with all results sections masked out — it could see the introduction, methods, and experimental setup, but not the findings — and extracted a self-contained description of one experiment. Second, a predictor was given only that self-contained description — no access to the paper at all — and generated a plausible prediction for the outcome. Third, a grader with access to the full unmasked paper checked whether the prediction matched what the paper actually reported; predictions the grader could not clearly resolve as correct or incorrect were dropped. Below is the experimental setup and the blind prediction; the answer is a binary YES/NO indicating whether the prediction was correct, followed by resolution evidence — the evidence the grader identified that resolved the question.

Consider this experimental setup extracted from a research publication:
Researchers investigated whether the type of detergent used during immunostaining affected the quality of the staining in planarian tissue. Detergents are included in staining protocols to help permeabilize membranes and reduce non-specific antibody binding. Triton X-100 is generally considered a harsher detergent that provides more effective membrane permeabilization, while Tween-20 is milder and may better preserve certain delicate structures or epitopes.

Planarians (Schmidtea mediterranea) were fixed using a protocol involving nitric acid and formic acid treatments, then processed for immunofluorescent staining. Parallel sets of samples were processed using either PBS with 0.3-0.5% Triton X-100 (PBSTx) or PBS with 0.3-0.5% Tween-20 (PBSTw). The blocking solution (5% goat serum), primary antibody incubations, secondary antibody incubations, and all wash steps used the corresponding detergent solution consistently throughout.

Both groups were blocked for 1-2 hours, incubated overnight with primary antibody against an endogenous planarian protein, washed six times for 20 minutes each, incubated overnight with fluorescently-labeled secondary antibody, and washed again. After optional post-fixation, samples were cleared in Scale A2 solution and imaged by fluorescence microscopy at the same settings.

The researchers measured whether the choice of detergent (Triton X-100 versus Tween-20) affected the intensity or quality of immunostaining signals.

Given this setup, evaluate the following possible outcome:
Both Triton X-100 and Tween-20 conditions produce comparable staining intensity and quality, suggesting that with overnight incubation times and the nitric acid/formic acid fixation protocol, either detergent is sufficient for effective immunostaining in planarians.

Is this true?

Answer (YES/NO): YES